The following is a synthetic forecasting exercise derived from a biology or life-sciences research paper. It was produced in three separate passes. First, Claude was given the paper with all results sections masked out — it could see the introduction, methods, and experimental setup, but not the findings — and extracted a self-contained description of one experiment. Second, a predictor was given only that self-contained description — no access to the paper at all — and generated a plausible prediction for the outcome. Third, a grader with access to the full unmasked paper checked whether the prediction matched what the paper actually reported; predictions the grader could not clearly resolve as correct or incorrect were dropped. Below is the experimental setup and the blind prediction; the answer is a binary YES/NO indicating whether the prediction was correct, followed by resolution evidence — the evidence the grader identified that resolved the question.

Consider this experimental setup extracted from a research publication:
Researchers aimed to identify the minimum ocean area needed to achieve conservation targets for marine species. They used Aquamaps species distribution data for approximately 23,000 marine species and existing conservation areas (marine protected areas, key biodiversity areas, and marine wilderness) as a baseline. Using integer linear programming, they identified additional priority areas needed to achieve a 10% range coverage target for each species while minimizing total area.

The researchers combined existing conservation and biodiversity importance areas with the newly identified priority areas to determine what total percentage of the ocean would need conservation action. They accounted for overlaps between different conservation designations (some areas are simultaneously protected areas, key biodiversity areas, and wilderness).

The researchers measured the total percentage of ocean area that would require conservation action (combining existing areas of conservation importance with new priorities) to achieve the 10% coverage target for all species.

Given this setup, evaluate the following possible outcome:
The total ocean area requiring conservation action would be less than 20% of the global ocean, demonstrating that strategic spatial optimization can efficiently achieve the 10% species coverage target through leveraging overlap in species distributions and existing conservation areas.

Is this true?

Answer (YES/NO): NO